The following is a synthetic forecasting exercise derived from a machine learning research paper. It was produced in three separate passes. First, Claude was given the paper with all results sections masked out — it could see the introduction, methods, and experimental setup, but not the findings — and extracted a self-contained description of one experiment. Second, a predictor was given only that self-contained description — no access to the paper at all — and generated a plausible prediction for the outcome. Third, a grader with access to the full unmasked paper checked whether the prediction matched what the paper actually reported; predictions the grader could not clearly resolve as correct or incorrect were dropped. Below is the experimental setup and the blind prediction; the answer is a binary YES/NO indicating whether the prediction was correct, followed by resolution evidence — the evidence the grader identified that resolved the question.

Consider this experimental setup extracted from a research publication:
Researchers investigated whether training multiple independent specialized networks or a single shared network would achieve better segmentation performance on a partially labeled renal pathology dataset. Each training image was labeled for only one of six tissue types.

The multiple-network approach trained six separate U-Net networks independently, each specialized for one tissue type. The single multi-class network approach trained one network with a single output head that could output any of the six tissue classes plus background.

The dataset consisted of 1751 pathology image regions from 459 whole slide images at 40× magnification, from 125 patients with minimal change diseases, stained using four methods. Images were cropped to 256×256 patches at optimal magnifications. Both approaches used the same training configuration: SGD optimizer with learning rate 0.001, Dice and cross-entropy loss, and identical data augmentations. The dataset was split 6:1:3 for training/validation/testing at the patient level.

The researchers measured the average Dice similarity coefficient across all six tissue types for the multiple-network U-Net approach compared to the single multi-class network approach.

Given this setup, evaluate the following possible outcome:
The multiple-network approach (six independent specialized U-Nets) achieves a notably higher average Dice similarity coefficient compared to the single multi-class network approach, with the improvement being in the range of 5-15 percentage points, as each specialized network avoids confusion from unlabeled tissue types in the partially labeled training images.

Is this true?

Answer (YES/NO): NO